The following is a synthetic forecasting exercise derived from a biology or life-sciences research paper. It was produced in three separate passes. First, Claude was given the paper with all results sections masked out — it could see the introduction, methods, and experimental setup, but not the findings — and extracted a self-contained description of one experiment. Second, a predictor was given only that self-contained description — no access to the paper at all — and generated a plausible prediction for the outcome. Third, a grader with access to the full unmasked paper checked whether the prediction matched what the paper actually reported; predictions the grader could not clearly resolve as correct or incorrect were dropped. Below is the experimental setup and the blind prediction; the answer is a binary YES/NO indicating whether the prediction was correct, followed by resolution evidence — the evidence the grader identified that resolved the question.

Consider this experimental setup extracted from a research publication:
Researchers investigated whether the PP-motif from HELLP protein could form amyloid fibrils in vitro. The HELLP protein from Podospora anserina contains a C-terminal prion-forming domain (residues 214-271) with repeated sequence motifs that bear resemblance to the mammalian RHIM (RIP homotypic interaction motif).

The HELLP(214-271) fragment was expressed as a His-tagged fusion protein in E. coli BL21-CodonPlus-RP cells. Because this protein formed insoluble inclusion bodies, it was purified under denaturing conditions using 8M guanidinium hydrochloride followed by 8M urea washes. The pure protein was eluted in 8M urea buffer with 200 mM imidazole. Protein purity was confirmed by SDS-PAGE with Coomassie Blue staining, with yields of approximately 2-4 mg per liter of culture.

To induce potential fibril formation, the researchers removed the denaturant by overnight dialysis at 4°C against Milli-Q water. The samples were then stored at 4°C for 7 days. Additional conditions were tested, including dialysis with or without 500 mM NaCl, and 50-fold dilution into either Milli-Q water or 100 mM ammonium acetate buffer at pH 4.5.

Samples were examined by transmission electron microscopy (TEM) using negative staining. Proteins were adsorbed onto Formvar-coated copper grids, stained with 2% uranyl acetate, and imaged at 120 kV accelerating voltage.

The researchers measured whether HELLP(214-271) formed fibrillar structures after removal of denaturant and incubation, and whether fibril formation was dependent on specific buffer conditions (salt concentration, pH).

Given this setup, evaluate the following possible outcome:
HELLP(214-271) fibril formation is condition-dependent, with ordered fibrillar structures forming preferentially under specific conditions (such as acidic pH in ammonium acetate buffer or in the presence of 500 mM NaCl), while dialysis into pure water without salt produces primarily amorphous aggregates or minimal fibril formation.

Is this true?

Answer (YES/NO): NO